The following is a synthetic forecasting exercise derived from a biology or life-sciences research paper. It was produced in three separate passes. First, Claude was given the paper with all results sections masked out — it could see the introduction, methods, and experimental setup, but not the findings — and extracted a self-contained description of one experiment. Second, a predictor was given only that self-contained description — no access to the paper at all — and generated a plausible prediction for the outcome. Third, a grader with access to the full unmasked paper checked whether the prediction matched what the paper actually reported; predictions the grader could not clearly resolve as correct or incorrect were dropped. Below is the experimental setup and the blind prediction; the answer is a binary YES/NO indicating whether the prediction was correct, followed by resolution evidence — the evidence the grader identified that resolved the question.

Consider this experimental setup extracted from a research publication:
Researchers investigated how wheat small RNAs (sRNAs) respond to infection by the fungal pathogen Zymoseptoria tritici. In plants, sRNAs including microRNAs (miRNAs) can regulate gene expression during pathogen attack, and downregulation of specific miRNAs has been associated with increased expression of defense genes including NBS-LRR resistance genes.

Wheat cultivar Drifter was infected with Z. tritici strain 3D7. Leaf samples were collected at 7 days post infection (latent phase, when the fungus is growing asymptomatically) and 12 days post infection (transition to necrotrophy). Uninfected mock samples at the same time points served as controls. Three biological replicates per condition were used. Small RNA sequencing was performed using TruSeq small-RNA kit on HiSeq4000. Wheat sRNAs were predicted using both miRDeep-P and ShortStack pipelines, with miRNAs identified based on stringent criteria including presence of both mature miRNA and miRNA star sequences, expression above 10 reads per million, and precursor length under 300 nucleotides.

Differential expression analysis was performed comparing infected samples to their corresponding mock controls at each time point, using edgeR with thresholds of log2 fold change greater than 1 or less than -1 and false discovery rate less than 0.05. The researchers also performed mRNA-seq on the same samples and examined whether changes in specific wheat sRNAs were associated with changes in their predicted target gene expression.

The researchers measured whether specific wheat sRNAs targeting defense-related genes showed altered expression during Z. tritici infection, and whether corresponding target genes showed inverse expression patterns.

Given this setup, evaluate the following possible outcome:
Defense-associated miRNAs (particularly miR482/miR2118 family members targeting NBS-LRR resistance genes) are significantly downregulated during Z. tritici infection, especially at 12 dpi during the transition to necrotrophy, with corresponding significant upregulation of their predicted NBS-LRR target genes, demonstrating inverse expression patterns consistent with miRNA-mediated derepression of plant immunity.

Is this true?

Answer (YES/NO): NO